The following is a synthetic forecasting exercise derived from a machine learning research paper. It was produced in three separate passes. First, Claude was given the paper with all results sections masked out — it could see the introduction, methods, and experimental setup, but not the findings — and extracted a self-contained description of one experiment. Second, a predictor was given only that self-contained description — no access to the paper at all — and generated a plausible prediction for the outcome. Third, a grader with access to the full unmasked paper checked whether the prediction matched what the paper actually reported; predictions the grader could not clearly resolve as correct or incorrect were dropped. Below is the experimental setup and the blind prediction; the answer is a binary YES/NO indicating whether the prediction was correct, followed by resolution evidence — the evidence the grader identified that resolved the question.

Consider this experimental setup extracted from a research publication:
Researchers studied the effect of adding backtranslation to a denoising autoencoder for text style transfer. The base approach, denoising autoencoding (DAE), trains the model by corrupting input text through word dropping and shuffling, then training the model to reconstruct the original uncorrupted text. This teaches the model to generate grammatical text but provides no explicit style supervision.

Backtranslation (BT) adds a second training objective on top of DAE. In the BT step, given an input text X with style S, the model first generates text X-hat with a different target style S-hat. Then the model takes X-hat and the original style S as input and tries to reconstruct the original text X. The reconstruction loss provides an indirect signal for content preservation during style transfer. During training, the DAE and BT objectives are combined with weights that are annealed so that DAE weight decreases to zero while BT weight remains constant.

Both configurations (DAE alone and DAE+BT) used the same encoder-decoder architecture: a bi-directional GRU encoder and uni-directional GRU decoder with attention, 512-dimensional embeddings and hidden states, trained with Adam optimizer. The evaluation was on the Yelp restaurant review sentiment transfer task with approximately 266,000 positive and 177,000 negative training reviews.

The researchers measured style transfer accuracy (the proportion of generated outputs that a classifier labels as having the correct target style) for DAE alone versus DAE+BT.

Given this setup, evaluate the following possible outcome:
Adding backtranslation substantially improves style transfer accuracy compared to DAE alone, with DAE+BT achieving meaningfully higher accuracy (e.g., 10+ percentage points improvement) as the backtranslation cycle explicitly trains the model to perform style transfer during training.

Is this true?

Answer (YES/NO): YES